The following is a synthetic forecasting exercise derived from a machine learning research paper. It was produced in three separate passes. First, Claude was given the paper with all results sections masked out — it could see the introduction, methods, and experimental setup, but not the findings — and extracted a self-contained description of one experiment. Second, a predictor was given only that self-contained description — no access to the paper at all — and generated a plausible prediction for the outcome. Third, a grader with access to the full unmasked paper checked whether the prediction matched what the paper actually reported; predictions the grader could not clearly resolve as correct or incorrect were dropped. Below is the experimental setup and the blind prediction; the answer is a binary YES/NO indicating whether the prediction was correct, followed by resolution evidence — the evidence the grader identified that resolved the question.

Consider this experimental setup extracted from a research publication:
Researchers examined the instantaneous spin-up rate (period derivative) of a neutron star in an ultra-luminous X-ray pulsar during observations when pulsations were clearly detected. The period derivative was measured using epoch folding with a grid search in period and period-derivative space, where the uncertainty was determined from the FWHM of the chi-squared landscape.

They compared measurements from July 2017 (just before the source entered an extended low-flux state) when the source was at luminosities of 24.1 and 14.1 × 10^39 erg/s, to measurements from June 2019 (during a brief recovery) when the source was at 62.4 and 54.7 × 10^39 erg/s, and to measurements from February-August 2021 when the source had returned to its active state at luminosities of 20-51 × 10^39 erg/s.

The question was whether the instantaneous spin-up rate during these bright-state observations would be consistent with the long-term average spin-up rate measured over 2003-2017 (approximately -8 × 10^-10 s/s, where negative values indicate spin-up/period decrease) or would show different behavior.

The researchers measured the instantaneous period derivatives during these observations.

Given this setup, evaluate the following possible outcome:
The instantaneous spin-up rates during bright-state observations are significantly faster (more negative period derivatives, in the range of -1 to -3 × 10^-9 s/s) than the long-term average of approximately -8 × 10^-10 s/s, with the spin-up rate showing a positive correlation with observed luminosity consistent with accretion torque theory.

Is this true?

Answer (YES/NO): NO